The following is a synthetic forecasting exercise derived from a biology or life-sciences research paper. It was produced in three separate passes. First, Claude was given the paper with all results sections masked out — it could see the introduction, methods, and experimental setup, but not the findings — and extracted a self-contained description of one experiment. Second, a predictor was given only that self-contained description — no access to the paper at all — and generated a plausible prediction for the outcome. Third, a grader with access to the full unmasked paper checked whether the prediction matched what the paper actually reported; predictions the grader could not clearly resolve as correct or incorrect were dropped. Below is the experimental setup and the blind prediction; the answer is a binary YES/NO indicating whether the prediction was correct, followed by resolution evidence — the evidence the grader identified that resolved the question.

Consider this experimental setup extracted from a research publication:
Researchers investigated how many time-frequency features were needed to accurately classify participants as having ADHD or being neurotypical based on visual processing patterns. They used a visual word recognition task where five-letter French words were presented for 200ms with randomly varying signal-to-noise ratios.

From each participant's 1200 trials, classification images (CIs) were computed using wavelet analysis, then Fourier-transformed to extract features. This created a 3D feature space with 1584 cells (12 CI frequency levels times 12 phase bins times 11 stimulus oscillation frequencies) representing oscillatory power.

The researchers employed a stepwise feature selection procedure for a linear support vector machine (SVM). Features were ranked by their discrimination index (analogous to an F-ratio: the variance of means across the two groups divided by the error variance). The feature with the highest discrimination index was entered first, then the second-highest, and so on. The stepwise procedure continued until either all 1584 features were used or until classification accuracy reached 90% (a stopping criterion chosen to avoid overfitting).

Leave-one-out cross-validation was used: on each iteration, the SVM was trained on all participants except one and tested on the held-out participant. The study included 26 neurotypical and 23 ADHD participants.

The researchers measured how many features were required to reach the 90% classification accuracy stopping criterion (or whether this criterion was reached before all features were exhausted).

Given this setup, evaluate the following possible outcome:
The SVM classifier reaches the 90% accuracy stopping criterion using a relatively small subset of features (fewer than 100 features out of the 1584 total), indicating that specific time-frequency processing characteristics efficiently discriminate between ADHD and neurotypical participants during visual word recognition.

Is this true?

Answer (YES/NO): YES